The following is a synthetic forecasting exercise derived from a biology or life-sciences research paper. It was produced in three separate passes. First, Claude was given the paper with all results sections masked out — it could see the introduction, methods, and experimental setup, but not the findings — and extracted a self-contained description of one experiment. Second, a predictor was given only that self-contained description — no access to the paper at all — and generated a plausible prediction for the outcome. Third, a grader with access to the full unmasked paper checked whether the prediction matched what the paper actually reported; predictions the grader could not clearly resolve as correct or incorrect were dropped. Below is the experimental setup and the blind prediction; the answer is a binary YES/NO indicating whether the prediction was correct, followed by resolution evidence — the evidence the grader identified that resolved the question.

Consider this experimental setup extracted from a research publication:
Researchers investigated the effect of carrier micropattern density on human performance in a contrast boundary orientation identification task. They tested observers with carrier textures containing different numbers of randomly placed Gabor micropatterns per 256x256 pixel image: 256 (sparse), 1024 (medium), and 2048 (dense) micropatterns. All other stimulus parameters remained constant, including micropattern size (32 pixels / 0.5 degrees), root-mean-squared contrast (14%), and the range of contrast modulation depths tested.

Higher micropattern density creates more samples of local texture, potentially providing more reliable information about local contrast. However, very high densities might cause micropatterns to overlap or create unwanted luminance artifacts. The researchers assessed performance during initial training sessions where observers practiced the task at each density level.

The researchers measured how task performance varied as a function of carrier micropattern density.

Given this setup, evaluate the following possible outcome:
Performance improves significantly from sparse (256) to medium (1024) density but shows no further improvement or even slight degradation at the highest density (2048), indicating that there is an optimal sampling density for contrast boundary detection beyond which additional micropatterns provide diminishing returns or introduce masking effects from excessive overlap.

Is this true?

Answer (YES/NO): NO